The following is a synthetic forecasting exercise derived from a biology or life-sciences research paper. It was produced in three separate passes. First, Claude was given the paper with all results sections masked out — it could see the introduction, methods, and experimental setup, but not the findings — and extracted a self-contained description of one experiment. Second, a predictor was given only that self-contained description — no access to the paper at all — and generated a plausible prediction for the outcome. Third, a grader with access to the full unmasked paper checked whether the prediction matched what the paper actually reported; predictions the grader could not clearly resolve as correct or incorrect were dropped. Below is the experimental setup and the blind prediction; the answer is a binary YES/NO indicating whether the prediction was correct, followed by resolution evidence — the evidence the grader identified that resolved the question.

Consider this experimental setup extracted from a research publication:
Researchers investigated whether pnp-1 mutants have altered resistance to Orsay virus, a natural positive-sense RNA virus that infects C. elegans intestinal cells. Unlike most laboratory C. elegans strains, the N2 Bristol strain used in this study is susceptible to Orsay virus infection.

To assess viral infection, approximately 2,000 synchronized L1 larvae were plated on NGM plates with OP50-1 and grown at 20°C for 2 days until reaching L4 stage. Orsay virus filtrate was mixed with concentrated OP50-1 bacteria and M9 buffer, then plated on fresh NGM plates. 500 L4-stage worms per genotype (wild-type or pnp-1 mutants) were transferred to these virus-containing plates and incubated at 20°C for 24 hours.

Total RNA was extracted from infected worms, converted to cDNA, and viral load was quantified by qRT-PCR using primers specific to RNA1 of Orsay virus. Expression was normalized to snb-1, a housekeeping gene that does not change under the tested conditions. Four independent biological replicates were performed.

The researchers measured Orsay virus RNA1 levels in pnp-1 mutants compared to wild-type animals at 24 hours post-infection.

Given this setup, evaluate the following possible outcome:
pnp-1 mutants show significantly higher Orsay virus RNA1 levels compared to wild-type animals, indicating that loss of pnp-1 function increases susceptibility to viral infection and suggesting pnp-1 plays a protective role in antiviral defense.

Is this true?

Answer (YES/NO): NO